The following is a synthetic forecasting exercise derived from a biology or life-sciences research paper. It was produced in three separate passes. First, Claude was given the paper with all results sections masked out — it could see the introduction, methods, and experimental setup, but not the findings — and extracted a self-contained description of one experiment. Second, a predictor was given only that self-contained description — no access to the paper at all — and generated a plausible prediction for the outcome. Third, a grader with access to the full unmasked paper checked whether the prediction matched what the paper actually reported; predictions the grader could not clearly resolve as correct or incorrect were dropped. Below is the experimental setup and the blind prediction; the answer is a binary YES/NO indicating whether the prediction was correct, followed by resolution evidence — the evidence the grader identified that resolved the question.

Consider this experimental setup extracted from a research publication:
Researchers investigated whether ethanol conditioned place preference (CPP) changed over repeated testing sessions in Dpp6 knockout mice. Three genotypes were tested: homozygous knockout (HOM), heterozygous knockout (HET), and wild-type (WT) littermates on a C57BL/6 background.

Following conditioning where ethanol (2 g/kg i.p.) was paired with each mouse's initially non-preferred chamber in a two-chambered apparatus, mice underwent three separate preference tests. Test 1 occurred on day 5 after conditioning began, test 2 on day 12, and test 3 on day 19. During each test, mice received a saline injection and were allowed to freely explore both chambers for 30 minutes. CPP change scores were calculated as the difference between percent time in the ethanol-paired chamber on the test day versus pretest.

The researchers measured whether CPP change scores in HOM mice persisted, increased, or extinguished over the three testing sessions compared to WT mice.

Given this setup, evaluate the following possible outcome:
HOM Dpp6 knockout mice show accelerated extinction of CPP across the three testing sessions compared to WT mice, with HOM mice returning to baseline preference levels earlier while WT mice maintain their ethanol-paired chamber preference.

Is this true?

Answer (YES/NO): NO